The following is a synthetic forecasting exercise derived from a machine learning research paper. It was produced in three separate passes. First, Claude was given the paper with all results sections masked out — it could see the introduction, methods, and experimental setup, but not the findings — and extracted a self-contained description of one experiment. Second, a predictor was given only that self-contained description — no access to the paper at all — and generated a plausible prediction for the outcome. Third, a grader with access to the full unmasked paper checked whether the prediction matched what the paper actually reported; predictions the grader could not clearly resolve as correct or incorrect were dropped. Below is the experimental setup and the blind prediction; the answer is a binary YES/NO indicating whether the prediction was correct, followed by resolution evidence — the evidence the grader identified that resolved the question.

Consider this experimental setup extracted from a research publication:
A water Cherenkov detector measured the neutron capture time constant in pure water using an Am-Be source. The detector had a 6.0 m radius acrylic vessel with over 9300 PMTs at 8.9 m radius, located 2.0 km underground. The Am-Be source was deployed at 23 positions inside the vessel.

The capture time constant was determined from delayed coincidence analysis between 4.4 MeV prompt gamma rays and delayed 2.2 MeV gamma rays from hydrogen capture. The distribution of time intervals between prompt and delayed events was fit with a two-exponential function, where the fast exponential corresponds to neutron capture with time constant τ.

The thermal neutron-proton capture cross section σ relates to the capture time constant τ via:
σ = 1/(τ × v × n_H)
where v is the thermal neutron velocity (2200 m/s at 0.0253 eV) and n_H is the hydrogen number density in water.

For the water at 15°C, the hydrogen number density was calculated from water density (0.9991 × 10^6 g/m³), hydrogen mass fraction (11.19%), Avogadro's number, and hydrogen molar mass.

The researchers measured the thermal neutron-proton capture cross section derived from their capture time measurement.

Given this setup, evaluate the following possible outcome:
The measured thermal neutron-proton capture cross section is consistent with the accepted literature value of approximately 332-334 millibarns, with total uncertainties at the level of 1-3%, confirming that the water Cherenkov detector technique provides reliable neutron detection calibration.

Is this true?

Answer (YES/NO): NO